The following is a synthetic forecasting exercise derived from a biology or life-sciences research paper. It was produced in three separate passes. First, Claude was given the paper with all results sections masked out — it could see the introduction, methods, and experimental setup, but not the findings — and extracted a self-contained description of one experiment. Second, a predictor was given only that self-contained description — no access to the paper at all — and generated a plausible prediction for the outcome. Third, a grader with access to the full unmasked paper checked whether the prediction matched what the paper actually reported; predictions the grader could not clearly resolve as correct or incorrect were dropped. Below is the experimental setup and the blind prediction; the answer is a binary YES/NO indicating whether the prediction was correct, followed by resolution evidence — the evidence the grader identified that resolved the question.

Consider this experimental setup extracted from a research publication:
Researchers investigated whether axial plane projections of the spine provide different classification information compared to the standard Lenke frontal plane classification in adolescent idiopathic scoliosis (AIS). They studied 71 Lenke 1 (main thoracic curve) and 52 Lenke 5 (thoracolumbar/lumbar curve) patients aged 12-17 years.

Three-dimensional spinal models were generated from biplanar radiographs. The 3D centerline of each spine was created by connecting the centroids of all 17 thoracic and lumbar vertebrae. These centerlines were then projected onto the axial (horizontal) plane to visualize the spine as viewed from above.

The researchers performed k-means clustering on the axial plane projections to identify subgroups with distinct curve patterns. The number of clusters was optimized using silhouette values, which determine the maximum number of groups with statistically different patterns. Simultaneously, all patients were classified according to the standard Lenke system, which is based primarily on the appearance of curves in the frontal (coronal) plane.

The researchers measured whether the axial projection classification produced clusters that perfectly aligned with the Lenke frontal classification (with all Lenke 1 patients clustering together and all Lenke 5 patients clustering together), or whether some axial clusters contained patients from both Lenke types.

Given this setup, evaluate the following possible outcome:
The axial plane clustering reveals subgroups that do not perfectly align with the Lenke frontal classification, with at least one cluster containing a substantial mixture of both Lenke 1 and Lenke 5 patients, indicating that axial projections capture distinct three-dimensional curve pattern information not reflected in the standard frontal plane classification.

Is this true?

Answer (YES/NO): YES